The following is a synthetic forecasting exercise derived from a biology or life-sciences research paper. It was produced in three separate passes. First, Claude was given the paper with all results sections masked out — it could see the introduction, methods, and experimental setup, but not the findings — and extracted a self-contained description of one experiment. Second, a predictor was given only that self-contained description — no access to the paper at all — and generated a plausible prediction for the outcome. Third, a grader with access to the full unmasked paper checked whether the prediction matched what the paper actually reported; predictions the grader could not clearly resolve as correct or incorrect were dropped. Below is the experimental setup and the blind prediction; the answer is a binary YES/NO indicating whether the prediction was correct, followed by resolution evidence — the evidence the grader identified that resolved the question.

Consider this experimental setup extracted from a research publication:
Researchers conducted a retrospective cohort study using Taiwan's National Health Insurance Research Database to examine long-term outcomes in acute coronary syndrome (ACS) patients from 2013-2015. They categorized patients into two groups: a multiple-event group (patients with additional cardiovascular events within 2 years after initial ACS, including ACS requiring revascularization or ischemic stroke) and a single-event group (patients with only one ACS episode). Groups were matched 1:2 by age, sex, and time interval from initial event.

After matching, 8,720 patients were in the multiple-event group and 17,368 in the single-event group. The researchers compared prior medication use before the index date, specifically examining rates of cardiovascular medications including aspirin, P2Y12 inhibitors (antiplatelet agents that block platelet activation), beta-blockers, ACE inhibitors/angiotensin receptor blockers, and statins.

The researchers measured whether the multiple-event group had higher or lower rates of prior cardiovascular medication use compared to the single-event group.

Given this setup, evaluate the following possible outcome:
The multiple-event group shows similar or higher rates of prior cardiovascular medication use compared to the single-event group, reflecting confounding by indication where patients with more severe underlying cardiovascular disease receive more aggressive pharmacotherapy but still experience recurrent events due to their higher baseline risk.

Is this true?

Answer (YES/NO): YES